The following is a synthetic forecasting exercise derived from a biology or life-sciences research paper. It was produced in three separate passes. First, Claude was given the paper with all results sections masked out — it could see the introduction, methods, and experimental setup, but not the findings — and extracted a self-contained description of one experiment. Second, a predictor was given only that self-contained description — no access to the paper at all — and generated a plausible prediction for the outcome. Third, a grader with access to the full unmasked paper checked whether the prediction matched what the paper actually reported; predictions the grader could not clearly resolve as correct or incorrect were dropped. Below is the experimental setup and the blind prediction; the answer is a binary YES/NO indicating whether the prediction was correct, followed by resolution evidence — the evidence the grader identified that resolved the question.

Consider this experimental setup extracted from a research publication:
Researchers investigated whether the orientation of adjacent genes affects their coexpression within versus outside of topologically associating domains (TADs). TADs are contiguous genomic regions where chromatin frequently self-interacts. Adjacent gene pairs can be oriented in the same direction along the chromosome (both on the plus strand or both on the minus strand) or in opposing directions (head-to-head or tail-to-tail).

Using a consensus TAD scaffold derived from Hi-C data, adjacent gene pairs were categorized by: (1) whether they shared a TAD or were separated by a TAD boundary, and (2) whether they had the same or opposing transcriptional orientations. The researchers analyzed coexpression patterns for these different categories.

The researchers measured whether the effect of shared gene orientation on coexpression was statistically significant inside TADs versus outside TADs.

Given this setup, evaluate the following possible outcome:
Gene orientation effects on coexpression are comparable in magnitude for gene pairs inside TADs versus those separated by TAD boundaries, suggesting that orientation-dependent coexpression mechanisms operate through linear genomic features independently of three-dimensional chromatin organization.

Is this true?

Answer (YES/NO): NO